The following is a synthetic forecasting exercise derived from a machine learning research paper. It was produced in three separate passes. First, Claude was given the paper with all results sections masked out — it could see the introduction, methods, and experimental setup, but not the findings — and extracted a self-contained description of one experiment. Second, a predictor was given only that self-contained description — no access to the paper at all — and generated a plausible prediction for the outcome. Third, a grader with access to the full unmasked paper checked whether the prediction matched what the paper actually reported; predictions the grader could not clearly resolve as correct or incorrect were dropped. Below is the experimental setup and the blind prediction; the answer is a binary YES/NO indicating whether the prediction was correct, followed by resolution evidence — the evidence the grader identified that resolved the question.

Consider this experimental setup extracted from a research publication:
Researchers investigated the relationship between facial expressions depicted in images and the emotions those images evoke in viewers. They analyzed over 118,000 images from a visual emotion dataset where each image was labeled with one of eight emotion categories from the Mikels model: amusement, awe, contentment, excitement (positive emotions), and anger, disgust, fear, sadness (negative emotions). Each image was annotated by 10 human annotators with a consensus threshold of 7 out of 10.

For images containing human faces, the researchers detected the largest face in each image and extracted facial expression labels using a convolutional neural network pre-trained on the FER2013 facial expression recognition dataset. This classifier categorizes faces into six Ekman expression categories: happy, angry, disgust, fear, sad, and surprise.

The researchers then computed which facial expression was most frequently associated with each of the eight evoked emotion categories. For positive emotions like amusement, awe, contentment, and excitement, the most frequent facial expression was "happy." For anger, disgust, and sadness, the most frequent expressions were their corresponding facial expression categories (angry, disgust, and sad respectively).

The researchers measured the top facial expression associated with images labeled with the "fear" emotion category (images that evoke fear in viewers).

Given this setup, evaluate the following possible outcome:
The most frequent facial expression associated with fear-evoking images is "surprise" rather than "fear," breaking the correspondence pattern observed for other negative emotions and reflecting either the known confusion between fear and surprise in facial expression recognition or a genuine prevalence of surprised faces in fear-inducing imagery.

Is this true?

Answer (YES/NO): NO